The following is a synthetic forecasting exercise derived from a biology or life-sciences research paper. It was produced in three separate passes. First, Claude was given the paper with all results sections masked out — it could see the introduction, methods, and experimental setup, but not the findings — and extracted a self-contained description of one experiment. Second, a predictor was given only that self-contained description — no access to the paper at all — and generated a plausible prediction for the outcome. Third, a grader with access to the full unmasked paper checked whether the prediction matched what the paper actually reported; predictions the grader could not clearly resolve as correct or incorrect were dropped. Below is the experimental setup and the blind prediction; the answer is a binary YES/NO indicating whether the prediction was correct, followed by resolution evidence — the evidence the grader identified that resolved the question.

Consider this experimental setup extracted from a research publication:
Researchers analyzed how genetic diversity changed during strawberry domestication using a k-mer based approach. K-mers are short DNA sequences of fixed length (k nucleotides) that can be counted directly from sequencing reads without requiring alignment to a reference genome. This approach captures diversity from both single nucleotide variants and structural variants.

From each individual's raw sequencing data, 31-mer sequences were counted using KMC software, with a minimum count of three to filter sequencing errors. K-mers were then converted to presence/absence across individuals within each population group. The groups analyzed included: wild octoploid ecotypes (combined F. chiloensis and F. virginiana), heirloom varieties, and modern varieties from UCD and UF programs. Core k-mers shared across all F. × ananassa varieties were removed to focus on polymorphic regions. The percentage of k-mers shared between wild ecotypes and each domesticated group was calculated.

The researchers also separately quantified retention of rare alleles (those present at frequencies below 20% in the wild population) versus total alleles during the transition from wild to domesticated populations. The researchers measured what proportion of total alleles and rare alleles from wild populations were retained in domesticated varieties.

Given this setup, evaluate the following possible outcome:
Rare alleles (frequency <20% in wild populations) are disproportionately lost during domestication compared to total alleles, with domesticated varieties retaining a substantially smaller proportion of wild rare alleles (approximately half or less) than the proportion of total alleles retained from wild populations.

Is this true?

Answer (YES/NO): YES